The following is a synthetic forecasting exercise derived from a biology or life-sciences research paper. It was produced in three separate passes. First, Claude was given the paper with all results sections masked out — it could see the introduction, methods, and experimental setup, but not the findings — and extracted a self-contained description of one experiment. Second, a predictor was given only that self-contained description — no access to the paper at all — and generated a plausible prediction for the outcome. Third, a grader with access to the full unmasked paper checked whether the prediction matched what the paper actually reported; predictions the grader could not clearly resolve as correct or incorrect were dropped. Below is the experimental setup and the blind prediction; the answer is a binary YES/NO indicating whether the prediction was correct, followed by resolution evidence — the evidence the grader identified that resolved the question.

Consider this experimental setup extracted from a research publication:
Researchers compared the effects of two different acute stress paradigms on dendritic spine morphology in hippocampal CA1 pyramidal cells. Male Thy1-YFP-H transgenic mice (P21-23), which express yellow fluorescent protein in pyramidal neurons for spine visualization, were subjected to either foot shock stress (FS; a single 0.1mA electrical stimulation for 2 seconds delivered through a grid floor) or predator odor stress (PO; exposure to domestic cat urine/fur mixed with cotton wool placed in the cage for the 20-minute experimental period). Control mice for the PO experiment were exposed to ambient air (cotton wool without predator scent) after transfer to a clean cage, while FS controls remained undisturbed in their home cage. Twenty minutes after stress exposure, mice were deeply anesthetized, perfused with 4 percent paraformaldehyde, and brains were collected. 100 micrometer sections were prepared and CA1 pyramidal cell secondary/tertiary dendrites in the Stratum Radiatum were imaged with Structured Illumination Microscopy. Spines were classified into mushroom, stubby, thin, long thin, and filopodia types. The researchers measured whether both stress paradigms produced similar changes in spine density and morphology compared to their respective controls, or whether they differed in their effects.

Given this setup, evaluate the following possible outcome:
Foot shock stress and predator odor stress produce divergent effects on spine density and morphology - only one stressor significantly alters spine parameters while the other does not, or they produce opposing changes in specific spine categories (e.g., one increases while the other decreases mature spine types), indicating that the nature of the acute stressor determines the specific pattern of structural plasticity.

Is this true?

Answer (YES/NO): NO